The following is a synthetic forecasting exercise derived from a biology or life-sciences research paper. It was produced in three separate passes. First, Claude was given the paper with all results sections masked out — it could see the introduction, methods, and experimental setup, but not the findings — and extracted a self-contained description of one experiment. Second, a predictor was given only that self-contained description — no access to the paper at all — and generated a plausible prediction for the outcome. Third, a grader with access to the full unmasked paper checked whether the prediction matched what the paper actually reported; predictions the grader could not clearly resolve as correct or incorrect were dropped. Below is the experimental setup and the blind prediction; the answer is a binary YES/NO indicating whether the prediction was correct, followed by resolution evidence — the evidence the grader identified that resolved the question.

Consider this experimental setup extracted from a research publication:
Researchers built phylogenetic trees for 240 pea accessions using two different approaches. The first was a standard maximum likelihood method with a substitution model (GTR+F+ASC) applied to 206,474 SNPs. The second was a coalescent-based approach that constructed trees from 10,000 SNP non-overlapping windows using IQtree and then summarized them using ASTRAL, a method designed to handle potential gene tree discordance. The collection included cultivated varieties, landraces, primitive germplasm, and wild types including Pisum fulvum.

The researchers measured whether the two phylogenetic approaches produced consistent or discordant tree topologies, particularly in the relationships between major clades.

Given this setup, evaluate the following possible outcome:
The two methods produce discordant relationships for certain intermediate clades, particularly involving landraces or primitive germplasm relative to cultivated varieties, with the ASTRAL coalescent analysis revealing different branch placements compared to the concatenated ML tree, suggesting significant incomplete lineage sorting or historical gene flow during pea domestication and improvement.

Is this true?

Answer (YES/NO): YES